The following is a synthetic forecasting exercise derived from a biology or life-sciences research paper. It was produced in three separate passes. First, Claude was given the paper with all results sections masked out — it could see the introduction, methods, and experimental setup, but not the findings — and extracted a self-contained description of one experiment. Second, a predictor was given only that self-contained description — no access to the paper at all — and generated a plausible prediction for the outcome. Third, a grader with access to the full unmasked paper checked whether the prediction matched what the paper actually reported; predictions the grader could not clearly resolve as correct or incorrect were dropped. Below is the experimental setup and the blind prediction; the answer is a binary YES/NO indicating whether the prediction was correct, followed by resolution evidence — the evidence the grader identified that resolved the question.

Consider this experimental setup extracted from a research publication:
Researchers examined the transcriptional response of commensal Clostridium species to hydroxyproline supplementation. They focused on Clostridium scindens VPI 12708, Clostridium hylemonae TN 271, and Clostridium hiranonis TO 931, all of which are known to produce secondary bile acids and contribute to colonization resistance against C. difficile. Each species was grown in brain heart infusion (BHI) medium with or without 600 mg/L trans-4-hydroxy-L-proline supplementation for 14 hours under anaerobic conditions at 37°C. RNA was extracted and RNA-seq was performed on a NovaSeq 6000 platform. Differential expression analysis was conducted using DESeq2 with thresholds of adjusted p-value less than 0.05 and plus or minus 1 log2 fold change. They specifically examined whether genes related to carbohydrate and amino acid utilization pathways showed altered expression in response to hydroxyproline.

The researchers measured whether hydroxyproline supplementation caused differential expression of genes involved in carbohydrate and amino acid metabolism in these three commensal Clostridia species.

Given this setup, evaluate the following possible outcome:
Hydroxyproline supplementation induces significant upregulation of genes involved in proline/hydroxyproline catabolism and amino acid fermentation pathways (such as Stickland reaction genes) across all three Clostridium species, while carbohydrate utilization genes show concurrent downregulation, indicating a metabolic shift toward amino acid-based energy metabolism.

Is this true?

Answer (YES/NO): NO